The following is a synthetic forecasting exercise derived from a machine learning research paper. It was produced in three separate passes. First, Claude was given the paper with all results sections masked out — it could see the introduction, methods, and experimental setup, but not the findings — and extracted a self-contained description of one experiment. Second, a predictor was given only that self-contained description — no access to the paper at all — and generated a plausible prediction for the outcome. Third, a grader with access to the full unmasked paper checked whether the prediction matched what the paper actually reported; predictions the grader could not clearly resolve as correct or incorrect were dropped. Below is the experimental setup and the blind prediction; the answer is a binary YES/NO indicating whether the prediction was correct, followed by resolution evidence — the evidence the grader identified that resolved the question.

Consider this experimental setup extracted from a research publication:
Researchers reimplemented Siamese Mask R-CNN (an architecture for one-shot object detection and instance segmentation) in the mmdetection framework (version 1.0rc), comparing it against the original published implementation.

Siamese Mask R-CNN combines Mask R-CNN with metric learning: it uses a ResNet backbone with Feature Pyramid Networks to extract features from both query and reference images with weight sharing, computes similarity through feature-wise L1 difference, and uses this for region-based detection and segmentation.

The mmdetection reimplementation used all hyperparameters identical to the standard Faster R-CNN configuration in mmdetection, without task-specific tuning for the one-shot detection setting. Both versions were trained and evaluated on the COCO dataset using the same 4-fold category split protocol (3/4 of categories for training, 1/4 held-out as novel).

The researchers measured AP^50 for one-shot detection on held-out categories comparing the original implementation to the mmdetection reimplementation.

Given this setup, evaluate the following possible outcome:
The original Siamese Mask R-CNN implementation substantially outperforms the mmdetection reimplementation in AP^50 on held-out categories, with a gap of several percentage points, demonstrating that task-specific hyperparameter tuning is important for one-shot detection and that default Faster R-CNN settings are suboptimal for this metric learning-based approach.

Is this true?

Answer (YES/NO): NO